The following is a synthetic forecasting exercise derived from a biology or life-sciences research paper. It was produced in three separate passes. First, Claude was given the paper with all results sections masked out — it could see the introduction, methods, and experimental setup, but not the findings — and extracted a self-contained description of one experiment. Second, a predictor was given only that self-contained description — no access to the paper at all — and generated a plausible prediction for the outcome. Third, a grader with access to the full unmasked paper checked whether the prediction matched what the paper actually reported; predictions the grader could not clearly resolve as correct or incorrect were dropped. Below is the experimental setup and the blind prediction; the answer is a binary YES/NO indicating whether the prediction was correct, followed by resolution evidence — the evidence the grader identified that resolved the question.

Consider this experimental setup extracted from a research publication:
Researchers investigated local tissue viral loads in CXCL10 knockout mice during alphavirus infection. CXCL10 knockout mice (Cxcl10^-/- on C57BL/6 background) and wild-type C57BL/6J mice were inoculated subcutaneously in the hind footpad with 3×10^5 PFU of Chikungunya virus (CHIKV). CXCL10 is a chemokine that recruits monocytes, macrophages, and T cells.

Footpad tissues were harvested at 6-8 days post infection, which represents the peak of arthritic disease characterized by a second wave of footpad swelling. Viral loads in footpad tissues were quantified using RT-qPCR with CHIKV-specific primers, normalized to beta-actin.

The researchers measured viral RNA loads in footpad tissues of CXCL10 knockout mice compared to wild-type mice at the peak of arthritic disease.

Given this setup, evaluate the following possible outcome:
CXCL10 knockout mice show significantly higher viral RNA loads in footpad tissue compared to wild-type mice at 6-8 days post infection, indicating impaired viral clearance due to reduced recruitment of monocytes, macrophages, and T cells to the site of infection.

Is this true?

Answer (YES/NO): NO